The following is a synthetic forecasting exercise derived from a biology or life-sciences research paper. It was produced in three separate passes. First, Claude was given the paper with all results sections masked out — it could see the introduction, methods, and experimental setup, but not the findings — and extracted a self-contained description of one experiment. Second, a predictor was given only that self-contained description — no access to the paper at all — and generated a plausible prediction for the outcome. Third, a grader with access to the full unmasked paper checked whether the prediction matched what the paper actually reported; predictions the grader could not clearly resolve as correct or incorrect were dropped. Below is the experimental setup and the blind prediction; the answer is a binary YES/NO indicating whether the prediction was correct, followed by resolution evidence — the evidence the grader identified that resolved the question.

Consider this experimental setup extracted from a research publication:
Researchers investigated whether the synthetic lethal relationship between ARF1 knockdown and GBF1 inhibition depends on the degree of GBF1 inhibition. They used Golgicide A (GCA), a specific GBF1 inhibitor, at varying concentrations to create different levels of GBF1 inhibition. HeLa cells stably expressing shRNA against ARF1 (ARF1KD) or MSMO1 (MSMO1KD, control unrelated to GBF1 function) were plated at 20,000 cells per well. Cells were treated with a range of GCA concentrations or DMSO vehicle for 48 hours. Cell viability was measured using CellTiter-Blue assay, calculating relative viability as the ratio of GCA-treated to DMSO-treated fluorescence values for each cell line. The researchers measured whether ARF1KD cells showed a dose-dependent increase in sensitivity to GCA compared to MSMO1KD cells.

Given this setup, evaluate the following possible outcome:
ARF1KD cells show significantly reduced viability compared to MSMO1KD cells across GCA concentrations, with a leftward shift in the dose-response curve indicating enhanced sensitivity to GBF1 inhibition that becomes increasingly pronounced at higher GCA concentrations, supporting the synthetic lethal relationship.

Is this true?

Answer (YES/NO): NO